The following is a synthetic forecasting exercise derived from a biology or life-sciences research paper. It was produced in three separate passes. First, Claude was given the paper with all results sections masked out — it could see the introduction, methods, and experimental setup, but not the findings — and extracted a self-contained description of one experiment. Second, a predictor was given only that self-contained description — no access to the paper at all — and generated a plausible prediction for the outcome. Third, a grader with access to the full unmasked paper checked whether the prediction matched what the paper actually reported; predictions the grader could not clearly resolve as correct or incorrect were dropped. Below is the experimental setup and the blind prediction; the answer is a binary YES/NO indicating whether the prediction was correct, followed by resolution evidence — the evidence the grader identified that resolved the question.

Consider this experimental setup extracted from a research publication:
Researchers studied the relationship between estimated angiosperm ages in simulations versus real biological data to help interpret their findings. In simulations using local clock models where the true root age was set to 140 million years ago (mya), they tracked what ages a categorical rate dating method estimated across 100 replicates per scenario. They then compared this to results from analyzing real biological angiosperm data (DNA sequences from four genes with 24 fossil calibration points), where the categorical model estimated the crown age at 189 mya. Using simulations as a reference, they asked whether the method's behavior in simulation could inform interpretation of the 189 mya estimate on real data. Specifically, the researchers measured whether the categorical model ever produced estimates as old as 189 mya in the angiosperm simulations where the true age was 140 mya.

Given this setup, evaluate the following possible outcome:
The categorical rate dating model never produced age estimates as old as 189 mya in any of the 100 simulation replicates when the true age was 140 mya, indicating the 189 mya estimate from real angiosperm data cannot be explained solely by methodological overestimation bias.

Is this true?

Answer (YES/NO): YES